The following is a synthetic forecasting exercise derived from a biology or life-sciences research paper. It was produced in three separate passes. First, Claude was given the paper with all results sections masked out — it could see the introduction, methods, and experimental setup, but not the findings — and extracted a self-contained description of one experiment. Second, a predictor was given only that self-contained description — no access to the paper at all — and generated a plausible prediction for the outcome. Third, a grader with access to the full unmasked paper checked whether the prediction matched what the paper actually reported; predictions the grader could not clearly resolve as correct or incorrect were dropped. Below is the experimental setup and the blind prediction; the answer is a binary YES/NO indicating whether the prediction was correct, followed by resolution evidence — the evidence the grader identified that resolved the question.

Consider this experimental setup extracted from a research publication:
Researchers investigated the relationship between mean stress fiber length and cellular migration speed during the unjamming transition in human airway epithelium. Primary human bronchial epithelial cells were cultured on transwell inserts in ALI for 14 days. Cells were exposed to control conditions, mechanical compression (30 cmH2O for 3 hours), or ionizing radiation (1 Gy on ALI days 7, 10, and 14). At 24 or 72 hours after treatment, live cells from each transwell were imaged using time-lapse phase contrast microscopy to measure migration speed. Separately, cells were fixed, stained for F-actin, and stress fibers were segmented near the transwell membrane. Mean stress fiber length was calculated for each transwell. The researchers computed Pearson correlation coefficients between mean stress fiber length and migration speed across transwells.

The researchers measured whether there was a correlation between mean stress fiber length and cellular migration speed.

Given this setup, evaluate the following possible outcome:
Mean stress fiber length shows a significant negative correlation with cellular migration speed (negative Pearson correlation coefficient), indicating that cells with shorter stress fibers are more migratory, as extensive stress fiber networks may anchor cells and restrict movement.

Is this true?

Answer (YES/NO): NO